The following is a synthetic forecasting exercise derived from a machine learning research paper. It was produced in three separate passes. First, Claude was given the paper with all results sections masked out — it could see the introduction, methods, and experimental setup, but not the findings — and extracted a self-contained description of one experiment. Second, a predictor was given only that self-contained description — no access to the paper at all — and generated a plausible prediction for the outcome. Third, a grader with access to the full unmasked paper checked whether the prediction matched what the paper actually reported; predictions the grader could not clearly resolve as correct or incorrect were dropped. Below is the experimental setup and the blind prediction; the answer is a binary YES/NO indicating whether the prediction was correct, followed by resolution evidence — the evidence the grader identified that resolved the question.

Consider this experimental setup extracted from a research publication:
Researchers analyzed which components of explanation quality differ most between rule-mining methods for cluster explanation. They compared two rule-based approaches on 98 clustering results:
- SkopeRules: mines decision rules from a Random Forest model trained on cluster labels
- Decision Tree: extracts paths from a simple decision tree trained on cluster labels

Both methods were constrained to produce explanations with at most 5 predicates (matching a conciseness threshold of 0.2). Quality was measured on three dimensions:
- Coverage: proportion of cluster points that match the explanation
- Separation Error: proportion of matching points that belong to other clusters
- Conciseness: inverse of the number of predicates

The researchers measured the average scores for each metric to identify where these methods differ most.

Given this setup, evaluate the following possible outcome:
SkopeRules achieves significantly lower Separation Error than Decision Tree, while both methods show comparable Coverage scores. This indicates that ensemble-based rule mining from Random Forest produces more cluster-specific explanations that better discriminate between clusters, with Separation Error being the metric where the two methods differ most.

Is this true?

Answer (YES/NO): NO